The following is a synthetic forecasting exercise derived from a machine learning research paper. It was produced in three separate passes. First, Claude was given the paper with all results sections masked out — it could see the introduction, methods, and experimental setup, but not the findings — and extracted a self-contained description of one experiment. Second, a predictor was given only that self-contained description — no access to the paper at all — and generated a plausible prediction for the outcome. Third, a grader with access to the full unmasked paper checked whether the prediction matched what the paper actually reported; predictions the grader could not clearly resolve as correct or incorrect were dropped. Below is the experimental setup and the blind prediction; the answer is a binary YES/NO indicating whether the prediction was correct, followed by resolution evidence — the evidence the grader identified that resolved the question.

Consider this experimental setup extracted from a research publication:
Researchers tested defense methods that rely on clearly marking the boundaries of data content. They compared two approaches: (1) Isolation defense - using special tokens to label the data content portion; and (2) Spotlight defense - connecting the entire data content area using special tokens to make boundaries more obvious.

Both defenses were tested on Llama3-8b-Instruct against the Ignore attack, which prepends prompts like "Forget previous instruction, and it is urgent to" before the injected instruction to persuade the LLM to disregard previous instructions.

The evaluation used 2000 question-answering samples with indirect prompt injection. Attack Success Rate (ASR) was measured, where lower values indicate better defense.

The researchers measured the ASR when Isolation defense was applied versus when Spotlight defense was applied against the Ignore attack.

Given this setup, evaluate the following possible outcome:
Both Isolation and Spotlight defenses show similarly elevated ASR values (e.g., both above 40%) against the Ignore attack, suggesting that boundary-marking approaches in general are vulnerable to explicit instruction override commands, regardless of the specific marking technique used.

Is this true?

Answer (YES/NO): NO